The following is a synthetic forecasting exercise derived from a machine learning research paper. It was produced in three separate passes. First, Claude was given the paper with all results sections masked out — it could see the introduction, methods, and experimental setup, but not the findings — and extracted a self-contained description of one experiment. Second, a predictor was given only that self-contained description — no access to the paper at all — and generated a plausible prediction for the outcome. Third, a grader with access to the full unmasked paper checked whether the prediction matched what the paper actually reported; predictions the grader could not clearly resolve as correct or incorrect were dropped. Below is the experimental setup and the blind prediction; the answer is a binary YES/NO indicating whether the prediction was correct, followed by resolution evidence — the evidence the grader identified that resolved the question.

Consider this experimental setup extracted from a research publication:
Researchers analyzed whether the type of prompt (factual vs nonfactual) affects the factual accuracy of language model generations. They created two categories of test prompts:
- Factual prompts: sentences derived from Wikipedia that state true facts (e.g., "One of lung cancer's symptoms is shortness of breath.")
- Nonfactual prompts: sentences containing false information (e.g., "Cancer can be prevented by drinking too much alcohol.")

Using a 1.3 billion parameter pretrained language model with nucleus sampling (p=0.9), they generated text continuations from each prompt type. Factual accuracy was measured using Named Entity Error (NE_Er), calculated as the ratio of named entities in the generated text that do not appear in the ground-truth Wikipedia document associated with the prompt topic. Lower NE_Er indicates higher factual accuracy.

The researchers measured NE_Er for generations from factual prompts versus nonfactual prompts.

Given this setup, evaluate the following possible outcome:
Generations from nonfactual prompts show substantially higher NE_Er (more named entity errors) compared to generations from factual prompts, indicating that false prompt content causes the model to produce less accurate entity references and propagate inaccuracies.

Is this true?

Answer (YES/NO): NO